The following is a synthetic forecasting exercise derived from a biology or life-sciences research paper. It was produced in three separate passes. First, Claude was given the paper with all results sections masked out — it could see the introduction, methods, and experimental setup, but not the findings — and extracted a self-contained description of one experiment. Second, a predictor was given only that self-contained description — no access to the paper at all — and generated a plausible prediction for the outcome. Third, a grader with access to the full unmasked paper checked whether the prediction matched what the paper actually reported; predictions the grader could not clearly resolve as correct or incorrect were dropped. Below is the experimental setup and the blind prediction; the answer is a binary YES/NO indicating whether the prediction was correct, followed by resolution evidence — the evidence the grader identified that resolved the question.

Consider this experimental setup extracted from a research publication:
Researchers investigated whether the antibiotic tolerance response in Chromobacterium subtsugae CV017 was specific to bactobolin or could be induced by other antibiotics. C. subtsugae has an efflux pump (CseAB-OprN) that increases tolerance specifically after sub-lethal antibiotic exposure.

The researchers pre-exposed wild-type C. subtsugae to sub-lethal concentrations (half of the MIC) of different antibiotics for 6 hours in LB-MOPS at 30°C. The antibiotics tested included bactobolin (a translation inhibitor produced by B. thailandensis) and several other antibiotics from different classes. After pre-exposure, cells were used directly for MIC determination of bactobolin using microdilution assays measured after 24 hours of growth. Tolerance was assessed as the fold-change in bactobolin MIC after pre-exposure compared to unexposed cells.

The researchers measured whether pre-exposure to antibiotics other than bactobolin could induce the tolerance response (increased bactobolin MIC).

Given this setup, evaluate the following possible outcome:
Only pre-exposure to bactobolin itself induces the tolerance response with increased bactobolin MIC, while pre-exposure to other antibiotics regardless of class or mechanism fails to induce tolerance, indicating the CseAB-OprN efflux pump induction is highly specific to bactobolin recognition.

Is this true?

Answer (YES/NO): NO